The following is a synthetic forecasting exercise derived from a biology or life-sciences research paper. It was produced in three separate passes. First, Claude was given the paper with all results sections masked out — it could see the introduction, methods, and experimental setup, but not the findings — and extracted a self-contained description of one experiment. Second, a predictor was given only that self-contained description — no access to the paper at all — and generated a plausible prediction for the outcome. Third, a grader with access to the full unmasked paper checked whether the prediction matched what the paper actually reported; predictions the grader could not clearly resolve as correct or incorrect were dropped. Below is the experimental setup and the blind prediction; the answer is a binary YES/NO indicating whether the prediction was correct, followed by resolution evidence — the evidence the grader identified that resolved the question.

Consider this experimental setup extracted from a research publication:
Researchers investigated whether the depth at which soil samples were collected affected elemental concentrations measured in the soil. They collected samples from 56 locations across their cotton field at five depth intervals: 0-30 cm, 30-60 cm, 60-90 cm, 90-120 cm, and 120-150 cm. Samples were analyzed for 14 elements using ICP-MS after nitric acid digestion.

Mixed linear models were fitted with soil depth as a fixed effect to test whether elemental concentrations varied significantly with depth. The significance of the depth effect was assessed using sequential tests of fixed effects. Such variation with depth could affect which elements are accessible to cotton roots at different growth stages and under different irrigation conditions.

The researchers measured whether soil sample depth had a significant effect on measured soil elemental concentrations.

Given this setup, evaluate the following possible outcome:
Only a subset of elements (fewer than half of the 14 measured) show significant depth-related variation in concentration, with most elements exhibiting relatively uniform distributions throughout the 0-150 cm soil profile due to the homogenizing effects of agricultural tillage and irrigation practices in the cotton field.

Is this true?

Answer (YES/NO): NO